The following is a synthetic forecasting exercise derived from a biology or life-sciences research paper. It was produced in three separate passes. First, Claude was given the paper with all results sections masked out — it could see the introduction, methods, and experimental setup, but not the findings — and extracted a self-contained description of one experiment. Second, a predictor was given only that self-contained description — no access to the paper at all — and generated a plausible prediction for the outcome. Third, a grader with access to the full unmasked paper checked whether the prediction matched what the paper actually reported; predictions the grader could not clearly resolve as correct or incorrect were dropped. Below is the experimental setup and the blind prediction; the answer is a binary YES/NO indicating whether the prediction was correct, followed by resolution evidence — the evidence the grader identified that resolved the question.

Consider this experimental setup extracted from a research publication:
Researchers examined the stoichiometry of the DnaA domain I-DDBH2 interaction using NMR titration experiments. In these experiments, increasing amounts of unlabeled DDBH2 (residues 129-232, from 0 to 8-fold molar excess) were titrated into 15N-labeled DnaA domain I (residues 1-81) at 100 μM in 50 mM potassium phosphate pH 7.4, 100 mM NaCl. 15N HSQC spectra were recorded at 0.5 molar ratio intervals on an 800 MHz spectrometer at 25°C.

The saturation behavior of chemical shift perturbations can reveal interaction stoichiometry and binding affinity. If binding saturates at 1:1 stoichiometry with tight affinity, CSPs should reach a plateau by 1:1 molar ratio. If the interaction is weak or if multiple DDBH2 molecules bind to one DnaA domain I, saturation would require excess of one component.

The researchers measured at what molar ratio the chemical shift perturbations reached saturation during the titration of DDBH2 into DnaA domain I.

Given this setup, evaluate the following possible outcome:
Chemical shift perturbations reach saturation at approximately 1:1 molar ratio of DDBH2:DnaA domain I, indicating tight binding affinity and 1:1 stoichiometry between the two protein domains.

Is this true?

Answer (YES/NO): NO